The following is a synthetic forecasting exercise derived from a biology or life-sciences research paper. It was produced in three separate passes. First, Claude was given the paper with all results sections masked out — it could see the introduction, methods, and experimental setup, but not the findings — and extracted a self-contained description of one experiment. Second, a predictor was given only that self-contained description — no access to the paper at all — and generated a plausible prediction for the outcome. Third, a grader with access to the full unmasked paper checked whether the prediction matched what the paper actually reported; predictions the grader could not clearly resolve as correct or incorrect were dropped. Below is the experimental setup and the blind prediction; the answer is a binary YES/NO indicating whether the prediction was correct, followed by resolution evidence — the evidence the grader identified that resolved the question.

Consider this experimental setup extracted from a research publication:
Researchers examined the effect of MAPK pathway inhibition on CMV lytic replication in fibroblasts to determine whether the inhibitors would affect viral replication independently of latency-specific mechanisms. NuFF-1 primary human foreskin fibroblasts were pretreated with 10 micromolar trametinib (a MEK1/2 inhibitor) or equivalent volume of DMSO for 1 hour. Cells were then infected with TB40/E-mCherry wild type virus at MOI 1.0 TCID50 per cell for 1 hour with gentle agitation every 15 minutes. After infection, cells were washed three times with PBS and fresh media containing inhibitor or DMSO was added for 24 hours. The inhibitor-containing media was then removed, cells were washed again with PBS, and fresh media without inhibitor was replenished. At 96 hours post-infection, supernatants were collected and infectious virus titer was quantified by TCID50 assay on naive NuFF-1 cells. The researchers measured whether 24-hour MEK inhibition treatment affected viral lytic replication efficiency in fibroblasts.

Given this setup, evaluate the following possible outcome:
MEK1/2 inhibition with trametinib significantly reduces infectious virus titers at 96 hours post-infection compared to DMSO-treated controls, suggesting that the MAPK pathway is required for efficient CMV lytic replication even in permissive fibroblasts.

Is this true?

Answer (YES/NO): YES